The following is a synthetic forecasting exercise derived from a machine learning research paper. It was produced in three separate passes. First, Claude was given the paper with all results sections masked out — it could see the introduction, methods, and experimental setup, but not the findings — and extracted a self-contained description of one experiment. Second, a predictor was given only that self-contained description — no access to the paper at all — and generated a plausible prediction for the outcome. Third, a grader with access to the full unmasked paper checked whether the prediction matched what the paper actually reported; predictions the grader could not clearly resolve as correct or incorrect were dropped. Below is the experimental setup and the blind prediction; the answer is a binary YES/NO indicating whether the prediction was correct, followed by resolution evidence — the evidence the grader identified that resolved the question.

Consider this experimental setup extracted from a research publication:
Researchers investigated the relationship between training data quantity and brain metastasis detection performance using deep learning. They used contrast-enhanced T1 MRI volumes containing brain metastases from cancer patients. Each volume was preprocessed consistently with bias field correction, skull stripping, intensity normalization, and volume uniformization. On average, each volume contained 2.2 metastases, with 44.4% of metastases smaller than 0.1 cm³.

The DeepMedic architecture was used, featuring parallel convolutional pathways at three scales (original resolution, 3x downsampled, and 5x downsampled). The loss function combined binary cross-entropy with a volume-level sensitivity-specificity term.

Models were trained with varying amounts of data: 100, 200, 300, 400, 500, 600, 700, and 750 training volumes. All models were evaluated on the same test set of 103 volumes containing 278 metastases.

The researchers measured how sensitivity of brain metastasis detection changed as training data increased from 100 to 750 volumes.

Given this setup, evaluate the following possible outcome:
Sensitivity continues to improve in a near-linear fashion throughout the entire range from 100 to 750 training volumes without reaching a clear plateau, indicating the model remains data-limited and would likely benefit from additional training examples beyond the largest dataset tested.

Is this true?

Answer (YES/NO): NO